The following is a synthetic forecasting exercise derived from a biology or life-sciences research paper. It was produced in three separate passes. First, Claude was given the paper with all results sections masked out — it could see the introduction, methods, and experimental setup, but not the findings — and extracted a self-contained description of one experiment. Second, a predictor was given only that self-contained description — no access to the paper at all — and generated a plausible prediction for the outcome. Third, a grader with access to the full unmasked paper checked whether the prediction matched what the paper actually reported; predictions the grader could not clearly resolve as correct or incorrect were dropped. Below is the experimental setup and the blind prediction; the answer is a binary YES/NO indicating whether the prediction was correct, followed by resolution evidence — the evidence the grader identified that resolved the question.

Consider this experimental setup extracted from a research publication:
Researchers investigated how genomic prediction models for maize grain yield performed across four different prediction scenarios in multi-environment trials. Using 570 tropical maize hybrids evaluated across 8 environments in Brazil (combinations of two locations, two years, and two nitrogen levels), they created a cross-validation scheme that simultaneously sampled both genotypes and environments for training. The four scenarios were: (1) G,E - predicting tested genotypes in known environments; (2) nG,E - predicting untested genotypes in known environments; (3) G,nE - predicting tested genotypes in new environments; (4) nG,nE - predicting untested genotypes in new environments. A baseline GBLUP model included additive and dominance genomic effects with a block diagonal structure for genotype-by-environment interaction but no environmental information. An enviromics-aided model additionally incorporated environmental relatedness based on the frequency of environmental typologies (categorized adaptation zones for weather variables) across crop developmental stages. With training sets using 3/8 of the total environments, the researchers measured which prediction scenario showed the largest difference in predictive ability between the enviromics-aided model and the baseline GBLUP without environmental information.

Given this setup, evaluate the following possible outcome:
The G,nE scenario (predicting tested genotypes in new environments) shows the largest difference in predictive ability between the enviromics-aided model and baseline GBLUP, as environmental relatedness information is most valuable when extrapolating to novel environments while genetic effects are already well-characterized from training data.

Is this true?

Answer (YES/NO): NO